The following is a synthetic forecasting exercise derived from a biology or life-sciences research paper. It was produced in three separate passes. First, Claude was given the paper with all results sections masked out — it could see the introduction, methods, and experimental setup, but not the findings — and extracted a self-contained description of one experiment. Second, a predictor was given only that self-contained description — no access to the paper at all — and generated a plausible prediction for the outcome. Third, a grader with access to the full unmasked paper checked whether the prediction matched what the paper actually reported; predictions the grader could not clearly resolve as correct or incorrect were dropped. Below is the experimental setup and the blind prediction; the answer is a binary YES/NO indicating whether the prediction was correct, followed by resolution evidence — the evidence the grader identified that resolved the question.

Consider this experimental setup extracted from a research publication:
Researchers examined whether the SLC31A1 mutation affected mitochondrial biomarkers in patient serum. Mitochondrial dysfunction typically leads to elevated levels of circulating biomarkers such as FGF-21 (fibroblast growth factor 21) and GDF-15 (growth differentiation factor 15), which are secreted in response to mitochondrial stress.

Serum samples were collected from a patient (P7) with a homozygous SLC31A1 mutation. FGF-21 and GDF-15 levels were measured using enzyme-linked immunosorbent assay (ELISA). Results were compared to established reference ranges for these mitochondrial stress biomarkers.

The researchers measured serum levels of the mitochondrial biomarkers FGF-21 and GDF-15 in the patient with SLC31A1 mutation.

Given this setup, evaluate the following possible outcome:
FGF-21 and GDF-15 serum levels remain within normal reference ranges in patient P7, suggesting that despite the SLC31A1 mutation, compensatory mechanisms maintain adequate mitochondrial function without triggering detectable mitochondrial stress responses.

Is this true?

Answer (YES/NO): NO